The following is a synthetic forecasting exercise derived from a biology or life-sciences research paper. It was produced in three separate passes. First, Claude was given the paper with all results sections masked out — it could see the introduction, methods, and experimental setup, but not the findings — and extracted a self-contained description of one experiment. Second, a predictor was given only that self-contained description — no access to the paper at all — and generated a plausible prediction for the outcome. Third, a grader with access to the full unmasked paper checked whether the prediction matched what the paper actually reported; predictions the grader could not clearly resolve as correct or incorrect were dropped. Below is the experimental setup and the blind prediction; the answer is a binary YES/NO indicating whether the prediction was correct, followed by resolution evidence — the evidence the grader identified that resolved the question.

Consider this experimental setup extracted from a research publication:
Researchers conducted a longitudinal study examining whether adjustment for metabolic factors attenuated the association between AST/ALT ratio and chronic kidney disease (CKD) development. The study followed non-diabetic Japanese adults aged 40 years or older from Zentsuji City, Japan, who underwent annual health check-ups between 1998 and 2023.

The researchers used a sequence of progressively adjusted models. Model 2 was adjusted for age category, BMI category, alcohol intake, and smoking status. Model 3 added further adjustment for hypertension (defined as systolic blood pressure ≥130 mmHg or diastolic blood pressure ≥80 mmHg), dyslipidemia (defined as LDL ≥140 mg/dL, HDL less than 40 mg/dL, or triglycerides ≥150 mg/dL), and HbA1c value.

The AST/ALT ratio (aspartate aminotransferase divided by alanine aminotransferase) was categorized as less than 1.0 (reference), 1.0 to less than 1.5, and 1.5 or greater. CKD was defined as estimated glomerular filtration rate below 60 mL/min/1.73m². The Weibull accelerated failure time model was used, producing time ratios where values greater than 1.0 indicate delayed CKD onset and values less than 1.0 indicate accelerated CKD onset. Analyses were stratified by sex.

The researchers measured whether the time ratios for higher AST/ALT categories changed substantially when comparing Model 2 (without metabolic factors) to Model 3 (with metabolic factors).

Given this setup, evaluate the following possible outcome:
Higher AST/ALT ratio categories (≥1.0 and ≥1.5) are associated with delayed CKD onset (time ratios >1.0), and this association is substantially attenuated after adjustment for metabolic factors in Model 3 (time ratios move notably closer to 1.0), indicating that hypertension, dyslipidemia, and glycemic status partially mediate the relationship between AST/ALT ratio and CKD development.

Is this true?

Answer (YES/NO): NO